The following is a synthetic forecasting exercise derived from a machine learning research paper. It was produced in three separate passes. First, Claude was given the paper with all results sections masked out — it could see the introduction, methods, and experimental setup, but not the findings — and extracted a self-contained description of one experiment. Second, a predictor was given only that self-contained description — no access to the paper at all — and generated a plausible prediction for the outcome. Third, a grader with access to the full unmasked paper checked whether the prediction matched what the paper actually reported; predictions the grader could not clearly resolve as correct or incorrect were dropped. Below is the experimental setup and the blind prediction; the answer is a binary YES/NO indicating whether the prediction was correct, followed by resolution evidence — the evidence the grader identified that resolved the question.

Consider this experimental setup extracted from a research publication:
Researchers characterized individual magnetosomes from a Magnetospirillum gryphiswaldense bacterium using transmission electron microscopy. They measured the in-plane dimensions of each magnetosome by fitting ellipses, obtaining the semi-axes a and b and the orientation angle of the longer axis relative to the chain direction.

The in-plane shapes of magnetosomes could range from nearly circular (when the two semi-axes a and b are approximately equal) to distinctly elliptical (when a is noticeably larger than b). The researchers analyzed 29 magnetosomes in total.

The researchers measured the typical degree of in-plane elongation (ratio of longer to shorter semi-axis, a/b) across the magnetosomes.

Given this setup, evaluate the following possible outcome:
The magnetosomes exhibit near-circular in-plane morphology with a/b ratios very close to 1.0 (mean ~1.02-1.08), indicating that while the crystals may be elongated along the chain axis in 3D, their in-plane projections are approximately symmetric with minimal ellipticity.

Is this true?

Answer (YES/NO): NO